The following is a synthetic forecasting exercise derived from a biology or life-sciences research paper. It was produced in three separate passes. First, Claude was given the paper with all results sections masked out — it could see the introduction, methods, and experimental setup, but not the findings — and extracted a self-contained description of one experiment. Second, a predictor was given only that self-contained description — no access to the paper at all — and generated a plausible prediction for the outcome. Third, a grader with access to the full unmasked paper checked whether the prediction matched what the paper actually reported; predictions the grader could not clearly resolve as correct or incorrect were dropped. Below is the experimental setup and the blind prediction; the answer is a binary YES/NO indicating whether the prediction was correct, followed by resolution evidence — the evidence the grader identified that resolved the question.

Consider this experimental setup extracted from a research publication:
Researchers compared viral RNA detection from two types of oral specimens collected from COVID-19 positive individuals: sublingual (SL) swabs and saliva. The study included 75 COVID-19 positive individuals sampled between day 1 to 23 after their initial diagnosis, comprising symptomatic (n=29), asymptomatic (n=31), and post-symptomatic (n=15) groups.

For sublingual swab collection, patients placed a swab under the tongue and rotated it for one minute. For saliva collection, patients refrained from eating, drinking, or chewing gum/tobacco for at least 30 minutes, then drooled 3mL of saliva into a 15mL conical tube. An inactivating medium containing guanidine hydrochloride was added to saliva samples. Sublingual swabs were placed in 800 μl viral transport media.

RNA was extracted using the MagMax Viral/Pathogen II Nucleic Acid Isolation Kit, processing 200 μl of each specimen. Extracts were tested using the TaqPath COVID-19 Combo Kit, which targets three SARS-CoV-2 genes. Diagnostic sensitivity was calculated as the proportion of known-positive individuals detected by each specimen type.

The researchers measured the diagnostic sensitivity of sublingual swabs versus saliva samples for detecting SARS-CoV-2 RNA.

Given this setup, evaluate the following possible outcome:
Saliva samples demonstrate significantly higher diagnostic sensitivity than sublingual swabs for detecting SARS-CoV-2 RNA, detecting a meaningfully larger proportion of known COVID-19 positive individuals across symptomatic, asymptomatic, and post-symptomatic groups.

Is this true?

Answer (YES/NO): YES